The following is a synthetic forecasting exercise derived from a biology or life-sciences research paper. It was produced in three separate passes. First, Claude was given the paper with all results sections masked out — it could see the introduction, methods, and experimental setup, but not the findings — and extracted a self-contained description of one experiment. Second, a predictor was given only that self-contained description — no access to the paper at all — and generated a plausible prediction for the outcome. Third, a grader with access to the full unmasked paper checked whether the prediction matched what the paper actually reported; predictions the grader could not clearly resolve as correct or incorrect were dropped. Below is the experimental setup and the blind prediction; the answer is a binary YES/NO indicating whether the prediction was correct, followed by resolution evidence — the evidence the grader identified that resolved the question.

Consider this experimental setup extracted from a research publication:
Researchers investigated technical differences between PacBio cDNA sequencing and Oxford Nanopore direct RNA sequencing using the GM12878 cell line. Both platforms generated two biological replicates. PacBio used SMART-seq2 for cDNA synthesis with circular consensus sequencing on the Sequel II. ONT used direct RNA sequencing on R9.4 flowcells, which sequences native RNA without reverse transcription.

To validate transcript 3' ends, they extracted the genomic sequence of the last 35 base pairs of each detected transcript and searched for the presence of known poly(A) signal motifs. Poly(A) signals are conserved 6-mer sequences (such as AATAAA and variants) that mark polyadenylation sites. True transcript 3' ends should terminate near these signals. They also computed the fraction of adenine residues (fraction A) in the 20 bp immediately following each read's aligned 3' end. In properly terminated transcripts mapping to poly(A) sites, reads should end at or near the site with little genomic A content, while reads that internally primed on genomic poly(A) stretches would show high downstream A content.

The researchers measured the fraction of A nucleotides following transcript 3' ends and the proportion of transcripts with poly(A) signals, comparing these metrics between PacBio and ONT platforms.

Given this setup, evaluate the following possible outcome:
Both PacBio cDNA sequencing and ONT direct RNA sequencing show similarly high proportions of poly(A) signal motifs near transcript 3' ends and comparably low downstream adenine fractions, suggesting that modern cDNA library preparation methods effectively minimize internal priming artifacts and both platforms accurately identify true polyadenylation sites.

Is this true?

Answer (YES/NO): NO